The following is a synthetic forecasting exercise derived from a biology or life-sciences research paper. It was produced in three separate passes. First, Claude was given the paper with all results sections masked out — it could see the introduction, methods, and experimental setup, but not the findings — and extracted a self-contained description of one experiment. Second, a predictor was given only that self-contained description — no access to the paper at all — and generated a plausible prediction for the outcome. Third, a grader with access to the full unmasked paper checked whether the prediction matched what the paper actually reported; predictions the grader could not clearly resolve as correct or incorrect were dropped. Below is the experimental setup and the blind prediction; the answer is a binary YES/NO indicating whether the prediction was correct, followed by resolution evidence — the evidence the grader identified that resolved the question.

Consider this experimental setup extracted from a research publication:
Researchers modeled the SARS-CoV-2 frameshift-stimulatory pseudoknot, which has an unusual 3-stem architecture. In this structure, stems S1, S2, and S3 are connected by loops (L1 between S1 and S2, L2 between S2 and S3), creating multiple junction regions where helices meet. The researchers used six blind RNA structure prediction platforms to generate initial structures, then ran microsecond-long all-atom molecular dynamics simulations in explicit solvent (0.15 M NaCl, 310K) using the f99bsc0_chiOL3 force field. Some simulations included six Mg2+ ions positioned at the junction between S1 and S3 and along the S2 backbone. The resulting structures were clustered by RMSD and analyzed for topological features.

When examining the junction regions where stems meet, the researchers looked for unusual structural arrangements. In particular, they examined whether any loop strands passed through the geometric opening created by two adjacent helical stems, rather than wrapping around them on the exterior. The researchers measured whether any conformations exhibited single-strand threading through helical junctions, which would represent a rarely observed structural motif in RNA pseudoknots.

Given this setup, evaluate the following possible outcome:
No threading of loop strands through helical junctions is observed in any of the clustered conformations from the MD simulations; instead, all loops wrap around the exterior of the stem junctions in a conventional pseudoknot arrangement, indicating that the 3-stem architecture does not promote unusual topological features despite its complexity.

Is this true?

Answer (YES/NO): NO